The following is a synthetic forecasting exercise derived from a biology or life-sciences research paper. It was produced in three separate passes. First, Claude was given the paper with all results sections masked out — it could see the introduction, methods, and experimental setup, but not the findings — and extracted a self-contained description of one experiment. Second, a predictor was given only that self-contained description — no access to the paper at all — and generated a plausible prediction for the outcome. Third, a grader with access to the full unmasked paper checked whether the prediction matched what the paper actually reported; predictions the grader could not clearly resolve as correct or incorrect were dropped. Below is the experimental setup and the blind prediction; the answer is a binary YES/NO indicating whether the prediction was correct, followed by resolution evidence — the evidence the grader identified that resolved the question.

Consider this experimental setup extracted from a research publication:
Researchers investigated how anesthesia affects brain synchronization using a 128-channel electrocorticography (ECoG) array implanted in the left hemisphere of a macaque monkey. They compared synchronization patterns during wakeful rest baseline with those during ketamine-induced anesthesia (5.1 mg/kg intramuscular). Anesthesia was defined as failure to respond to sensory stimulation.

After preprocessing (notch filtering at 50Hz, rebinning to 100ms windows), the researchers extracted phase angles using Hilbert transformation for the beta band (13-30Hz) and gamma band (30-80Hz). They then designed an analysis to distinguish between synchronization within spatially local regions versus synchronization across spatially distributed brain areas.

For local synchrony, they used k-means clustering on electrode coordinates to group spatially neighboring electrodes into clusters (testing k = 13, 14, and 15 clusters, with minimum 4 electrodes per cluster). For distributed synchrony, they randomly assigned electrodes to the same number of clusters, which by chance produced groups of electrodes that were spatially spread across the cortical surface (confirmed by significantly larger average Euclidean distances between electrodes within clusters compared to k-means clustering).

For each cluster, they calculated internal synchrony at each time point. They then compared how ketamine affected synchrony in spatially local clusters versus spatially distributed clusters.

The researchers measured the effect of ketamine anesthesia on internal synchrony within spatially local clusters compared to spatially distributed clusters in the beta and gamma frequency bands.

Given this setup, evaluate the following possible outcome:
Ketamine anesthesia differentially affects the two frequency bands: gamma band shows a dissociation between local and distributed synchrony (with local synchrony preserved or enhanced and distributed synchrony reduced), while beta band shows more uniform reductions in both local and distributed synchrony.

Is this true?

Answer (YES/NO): NO